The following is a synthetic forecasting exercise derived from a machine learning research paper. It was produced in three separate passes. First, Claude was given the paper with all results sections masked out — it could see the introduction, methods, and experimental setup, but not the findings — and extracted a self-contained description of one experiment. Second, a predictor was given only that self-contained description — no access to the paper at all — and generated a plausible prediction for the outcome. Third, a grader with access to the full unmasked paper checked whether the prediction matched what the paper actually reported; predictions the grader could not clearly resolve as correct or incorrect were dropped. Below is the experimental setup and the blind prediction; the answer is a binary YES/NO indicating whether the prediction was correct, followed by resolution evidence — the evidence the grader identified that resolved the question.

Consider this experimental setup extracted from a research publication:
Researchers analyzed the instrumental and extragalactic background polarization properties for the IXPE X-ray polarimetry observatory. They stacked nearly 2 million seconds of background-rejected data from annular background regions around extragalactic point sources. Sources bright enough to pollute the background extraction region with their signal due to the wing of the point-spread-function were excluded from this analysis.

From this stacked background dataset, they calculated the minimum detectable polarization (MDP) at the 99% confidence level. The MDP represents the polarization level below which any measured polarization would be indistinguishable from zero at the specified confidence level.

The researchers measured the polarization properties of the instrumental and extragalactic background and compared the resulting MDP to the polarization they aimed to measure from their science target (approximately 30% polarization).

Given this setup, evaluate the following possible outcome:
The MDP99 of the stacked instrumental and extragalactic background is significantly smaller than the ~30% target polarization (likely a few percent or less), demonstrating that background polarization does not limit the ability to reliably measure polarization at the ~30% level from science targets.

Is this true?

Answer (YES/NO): YES